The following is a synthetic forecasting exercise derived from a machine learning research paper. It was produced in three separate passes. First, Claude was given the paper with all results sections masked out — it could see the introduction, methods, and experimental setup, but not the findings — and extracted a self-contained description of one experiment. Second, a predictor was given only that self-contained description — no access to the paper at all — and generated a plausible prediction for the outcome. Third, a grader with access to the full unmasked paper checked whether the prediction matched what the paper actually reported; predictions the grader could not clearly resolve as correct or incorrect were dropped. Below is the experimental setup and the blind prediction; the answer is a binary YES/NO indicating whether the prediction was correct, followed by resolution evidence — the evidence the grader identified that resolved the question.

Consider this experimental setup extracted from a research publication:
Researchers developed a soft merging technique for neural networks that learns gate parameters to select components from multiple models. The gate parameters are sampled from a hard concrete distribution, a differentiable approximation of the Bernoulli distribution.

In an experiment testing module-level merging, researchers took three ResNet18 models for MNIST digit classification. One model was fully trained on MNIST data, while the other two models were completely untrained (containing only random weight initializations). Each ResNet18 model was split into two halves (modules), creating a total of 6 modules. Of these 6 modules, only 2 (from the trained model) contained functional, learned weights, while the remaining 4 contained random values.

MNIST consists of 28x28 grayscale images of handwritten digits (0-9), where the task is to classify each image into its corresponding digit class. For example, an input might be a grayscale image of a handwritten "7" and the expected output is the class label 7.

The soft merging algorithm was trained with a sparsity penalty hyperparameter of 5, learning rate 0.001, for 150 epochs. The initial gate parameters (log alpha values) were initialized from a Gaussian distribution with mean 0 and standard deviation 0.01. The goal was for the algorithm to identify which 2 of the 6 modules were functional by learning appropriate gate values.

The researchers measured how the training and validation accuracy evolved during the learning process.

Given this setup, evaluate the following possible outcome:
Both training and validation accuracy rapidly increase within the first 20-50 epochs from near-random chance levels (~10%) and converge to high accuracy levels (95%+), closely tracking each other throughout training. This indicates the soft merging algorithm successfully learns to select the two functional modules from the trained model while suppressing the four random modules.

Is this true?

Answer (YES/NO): NO